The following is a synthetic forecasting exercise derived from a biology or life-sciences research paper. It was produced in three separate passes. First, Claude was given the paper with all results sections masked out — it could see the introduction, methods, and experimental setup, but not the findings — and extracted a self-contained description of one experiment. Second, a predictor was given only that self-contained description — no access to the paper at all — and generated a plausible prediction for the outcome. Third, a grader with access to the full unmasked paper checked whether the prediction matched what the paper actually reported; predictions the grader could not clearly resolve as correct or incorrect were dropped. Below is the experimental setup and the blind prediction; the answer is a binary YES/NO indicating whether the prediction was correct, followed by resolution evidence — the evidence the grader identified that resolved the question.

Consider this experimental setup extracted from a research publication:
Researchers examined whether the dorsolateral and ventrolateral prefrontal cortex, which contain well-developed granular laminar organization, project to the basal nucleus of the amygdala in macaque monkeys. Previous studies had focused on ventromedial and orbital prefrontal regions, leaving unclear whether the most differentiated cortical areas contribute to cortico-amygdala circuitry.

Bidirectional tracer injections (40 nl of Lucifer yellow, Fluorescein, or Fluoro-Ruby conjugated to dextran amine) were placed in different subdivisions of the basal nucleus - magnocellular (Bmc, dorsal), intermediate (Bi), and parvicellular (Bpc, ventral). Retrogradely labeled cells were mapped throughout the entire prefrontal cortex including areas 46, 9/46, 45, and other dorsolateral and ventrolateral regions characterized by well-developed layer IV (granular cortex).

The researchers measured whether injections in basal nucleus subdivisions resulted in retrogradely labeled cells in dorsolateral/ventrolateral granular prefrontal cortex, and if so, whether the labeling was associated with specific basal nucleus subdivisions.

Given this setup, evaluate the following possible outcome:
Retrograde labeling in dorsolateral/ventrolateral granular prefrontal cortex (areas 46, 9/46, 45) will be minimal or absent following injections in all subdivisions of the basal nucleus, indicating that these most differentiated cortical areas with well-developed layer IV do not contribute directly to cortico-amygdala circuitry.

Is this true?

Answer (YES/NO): NO